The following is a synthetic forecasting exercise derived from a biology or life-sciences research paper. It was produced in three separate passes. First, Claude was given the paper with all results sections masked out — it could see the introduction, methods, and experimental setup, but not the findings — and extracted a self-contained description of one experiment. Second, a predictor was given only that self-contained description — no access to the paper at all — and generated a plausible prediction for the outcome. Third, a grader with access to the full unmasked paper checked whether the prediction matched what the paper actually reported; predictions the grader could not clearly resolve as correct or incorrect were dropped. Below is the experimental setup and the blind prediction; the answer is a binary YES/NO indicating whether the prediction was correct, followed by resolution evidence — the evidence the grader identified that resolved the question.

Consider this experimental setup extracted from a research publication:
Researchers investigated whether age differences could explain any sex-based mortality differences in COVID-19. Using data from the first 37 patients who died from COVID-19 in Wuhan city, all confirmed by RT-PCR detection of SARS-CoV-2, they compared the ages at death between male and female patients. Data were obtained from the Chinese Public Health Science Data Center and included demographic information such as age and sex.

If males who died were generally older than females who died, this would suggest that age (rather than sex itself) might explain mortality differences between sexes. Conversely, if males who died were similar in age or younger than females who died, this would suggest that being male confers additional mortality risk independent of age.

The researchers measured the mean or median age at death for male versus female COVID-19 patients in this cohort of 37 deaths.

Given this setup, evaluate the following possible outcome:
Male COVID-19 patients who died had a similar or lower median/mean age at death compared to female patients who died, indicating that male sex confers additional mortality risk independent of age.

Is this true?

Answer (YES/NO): YES